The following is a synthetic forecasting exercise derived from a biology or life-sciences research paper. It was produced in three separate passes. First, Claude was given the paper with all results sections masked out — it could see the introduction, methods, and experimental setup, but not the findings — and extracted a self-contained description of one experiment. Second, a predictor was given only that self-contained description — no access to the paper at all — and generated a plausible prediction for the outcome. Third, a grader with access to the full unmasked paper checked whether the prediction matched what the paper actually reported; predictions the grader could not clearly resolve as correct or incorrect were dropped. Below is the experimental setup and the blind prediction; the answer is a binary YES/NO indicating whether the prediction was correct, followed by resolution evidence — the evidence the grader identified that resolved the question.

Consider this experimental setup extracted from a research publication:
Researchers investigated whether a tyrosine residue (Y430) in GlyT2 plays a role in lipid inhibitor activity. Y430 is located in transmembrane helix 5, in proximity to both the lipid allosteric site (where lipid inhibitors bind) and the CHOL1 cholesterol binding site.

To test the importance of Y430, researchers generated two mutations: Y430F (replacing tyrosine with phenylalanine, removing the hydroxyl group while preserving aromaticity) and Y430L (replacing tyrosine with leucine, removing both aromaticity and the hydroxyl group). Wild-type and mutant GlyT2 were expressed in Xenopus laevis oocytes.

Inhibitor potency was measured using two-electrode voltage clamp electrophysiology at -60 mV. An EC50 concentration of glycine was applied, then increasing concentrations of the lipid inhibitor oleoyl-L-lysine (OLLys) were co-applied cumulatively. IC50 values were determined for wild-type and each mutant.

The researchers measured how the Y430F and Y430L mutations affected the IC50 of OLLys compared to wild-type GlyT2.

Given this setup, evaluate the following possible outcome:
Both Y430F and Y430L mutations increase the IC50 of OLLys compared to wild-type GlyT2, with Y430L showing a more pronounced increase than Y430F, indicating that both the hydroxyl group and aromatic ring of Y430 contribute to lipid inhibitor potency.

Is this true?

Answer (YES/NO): NO